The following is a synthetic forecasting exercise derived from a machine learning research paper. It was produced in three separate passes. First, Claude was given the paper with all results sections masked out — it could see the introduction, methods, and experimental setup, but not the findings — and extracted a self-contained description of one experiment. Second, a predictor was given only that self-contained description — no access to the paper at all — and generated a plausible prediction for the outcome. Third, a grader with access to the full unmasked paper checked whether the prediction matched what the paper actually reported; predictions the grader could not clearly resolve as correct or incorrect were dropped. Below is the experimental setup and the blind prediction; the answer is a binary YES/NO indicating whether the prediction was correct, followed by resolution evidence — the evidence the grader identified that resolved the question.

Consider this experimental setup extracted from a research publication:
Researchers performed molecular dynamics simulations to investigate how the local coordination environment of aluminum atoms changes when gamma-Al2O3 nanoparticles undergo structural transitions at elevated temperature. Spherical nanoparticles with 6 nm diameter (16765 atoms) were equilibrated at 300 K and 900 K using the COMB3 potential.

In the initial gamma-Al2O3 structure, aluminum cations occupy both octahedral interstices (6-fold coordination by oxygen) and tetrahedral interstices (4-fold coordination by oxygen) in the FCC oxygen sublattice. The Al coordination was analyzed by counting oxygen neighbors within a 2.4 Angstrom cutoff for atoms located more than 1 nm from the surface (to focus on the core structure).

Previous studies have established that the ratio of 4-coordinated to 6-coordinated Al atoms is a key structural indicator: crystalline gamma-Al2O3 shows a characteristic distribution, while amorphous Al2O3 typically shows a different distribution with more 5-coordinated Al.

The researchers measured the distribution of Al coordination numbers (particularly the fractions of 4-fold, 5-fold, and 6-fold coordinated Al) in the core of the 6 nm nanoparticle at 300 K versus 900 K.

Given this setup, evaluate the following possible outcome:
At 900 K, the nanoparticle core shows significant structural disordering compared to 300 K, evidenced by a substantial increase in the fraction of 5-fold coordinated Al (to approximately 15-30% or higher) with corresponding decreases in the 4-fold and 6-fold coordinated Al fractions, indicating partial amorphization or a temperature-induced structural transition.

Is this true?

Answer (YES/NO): NO